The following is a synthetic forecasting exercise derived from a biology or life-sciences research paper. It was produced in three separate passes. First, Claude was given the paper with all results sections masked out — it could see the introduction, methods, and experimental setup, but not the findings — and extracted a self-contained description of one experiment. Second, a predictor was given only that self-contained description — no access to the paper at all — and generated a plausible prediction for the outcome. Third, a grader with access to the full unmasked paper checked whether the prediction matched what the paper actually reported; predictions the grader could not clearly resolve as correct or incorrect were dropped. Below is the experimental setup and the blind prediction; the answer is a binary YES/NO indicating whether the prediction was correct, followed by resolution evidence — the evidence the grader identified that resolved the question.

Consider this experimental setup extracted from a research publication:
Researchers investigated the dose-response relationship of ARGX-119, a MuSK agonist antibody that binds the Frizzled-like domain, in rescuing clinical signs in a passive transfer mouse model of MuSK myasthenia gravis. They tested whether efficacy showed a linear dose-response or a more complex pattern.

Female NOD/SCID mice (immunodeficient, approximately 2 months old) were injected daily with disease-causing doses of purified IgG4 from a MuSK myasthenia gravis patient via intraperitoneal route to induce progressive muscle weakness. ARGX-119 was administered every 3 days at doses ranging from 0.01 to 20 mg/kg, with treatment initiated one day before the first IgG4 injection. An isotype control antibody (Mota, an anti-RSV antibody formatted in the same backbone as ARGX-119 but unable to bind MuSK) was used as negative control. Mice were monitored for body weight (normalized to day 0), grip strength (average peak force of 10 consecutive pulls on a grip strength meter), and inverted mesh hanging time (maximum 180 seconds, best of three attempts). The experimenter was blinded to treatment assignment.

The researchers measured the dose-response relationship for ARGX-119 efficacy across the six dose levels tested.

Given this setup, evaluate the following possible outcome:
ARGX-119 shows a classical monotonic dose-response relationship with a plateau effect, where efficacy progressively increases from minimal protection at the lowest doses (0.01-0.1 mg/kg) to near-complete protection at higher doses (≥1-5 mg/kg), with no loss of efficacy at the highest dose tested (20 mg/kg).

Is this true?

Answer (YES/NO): NO